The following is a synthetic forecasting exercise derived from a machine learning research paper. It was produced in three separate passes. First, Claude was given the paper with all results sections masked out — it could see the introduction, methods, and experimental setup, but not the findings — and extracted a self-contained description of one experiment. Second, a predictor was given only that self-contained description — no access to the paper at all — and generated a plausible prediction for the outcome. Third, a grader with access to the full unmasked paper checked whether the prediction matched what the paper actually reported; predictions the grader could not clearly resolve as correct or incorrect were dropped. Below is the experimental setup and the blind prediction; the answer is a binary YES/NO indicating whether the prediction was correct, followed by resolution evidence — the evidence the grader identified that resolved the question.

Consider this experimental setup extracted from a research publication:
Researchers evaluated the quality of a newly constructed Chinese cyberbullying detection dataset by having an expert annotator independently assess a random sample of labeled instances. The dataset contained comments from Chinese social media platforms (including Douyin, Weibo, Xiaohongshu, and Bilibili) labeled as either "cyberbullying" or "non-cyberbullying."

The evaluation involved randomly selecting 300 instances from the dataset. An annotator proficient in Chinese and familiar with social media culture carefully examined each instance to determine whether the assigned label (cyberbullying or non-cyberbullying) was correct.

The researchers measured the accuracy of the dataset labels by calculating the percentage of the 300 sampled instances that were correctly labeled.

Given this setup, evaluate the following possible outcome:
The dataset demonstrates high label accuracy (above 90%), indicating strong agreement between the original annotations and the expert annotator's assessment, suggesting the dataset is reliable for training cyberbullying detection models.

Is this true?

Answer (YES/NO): YES